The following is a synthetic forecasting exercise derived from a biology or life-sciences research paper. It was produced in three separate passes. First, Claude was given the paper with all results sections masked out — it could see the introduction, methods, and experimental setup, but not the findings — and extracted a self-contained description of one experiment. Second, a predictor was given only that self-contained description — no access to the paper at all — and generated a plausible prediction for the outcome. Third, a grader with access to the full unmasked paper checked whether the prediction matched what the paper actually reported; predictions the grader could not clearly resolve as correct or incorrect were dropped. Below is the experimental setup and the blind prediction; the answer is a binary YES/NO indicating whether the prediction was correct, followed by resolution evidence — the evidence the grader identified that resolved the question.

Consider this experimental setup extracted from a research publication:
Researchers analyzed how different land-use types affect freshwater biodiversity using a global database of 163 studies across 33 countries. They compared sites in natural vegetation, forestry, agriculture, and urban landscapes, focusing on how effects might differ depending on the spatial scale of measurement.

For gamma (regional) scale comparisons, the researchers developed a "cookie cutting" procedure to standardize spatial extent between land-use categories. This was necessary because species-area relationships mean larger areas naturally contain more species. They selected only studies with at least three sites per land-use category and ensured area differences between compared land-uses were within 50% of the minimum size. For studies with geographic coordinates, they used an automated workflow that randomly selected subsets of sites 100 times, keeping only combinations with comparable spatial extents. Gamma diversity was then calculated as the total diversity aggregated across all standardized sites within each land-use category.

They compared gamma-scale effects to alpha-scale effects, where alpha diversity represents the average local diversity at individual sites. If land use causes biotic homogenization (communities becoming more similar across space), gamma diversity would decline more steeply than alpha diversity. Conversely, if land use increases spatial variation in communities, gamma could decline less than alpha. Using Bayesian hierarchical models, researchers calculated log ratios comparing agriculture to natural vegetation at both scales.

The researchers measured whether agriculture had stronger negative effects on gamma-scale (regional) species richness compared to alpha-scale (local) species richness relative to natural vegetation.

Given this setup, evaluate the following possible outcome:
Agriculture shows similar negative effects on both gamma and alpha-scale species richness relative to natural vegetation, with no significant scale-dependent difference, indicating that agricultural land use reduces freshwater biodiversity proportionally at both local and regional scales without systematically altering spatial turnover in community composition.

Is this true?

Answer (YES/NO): YES